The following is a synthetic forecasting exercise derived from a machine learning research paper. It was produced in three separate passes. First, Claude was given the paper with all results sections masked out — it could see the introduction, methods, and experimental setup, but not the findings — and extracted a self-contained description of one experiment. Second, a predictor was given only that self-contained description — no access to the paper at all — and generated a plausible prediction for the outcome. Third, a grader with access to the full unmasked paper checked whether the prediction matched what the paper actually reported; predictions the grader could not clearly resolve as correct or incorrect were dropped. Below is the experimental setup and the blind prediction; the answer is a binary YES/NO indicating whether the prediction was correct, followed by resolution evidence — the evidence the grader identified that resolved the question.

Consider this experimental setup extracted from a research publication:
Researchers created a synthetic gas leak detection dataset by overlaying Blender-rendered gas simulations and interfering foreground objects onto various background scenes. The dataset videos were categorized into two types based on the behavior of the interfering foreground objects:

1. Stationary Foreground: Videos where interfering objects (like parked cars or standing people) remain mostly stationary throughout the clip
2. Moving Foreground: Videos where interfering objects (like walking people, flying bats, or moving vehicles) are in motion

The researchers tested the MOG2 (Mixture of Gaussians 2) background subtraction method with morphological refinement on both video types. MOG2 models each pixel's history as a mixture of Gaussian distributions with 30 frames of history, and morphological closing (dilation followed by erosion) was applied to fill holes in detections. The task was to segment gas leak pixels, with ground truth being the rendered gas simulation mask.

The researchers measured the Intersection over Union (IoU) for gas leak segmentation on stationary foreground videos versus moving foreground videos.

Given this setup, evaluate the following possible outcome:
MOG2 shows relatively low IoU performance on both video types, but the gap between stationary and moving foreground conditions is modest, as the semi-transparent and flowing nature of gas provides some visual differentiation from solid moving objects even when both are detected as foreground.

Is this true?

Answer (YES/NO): NO